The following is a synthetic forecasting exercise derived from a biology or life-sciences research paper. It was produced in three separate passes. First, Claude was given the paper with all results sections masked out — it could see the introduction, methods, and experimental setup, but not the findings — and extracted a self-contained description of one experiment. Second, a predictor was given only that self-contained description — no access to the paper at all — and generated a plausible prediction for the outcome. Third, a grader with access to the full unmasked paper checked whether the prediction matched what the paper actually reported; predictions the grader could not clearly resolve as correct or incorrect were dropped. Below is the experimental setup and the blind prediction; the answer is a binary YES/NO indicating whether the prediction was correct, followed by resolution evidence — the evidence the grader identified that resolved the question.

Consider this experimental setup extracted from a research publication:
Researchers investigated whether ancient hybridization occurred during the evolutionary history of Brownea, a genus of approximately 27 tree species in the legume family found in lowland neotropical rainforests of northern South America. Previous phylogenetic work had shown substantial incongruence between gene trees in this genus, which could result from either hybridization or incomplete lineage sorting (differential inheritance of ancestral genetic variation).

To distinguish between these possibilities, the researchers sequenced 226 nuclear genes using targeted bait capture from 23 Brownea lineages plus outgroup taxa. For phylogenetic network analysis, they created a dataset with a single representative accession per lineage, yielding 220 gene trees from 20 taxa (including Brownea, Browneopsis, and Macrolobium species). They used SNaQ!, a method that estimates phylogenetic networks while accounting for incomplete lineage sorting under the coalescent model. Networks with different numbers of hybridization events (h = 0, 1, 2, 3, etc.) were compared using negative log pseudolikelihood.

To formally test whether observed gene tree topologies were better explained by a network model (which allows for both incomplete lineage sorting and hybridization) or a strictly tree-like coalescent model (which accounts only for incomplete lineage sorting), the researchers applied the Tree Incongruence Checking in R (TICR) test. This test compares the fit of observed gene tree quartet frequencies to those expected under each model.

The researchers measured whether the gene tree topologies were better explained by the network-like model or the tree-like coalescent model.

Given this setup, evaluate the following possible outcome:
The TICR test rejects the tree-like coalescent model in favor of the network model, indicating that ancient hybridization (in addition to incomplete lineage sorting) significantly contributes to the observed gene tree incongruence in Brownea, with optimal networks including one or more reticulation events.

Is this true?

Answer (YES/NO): YES